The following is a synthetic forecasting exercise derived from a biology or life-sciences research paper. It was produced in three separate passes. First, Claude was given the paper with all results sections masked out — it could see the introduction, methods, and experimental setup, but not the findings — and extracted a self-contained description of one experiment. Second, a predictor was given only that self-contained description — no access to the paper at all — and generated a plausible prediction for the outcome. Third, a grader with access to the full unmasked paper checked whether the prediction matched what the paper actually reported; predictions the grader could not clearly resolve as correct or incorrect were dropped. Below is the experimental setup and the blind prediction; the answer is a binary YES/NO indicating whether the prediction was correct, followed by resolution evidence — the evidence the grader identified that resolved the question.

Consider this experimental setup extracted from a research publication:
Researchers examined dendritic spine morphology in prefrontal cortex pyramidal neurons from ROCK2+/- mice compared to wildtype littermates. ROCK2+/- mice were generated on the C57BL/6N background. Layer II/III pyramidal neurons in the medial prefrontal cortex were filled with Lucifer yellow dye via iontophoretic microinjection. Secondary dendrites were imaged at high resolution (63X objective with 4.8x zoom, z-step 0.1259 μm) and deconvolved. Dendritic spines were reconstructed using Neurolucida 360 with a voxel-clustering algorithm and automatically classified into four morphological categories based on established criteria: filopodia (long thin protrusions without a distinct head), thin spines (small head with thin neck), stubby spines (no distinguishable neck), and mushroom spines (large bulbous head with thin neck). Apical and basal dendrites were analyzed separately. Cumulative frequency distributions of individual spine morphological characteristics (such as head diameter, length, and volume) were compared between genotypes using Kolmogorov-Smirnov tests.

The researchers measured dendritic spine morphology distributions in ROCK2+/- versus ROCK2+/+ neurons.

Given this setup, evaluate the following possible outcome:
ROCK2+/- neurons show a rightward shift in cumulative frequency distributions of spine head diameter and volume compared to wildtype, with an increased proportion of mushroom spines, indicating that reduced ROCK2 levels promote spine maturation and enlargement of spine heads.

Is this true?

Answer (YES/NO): NO